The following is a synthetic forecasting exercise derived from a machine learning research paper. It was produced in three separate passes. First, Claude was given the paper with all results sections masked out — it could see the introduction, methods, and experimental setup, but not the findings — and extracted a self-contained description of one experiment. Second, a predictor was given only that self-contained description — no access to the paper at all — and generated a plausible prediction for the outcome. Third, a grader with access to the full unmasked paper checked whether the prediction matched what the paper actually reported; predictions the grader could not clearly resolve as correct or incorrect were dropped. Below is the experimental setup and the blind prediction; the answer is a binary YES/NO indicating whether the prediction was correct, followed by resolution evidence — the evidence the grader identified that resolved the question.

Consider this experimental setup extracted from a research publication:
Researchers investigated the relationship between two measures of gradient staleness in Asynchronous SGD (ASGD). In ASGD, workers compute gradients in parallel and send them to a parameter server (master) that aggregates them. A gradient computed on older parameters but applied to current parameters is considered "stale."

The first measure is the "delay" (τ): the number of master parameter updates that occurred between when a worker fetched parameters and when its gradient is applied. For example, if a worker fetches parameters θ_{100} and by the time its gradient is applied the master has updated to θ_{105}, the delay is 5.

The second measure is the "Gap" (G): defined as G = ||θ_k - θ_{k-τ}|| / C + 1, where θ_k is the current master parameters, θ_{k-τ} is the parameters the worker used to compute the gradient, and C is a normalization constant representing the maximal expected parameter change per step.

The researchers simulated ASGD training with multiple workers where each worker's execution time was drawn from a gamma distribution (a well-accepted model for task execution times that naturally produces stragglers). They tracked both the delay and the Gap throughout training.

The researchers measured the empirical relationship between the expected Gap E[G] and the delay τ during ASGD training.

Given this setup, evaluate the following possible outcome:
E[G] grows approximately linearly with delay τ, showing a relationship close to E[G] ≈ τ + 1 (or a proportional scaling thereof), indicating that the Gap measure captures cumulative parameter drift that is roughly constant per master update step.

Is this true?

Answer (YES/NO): NO